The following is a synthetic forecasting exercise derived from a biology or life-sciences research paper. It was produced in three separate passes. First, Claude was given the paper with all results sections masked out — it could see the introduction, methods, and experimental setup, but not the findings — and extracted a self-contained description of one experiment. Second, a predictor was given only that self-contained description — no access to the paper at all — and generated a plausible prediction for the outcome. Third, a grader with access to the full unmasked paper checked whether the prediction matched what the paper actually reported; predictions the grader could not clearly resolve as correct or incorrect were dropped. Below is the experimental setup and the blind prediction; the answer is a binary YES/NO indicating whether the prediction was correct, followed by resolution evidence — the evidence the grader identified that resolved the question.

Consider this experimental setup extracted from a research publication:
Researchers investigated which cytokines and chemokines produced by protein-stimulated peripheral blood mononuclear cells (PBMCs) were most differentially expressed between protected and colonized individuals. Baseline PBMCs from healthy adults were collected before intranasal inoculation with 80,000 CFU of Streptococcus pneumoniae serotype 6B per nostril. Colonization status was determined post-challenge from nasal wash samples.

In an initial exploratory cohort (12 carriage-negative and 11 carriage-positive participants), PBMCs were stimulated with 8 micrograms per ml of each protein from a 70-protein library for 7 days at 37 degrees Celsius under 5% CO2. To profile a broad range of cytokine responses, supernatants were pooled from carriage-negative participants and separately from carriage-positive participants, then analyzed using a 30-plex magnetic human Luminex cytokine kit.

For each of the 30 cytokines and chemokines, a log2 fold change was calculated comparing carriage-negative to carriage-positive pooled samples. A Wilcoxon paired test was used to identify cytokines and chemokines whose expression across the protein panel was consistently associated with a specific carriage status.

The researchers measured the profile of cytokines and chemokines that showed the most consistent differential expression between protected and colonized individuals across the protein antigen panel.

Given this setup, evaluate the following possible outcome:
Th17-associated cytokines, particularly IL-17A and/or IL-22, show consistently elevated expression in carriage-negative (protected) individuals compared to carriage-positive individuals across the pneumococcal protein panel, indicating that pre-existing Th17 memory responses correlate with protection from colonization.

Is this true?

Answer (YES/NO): NO